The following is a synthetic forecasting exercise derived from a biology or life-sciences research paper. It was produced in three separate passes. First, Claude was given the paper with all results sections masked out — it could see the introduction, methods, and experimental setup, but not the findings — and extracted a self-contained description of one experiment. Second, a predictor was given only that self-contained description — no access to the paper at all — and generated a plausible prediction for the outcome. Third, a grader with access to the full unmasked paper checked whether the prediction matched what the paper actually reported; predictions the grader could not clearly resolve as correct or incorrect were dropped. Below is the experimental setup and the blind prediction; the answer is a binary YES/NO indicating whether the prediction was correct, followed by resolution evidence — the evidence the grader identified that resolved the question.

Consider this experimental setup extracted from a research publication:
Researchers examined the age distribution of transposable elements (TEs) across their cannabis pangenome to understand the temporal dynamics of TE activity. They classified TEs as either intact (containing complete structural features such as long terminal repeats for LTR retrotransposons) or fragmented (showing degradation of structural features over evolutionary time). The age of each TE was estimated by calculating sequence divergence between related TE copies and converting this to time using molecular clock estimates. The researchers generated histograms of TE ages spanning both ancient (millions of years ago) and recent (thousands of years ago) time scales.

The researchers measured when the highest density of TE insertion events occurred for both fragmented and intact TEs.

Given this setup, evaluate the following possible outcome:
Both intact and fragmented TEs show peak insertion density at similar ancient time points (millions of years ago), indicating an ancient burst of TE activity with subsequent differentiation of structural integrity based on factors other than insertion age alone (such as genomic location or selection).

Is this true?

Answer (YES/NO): NO